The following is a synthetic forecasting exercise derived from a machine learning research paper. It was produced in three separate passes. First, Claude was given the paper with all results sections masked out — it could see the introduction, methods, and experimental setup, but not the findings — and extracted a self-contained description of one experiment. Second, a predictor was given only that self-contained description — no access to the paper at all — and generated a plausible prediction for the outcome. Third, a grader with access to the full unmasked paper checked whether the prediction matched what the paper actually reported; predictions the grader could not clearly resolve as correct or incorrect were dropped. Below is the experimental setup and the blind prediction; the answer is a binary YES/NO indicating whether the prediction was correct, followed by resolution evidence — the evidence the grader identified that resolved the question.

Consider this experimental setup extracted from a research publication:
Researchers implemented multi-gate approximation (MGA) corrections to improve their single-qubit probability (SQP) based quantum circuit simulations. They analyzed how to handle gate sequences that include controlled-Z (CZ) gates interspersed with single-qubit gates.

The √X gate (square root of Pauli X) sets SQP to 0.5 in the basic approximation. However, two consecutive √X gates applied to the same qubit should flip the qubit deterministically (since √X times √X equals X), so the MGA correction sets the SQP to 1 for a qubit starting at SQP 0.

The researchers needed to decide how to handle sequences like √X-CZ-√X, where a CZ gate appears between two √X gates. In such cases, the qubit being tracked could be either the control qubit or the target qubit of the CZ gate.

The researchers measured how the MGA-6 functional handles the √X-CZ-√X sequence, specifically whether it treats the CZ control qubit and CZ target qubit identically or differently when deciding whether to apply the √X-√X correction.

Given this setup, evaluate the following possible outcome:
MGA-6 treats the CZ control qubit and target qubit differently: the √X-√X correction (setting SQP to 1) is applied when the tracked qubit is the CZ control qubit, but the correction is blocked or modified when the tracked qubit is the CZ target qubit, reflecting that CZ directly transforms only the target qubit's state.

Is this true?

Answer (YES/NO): NO